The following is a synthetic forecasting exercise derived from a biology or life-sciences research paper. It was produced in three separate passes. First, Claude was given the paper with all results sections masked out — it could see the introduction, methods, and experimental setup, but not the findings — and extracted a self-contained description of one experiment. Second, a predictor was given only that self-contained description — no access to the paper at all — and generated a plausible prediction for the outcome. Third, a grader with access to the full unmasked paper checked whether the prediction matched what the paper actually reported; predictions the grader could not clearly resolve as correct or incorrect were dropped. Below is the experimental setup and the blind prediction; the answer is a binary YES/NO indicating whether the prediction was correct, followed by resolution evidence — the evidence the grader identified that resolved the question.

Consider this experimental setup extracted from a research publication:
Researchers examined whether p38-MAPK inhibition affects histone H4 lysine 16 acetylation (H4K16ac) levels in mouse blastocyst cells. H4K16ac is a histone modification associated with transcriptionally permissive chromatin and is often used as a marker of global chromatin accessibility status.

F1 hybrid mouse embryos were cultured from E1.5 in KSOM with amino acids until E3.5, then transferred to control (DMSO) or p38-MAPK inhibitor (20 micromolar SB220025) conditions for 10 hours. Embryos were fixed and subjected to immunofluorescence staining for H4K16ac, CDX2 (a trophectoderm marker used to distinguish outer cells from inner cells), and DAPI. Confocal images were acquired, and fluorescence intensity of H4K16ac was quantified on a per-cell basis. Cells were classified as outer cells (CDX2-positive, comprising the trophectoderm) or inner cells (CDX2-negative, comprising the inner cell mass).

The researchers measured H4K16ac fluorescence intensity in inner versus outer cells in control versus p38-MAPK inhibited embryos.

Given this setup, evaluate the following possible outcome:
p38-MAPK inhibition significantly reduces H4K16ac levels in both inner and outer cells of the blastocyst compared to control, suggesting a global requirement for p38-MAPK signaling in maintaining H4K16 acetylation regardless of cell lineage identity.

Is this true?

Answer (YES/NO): YES